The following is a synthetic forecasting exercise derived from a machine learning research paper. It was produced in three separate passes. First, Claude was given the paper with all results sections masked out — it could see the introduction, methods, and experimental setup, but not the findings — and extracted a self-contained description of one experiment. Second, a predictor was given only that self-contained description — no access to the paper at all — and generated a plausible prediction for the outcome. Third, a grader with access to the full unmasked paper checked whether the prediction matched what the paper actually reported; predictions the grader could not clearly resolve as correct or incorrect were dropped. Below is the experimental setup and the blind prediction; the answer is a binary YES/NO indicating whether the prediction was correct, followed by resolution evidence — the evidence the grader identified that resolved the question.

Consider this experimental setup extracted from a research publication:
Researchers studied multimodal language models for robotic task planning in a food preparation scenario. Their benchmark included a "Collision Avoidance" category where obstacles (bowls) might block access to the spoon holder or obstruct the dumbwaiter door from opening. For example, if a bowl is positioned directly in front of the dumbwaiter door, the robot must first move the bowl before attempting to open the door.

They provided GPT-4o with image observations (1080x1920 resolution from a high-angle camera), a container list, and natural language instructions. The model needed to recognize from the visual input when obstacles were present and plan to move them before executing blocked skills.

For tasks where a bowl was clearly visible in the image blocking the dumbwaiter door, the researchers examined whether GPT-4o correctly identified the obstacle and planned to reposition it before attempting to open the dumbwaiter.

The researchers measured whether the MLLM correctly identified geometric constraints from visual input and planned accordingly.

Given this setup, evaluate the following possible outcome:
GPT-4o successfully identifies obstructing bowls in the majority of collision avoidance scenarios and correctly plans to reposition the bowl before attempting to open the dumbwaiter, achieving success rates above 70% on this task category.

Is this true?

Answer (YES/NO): NO